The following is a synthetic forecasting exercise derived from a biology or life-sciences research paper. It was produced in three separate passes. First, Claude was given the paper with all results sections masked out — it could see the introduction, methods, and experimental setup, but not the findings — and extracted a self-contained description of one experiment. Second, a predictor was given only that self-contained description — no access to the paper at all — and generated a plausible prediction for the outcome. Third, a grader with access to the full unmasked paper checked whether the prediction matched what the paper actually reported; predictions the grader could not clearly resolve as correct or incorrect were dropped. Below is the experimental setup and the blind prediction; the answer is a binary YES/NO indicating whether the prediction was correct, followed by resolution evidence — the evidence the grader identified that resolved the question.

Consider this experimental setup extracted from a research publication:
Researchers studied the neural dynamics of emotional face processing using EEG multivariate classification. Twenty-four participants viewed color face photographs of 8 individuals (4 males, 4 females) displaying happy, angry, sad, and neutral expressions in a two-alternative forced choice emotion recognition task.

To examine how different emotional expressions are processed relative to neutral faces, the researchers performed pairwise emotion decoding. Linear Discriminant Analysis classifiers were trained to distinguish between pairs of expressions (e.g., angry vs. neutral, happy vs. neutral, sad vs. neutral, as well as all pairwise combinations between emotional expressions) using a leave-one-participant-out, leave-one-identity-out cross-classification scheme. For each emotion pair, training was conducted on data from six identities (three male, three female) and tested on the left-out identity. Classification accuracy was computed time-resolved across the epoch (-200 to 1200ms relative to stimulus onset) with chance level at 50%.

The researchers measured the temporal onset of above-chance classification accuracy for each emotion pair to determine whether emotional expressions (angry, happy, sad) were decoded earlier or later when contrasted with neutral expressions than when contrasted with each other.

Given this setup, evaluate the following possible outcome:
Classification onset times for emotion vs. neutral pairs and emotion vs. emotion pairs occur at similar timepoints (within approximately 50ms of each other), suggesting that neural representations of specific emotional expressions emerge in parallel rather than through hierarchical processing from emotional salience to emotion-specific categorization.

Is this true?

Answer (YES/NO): NO